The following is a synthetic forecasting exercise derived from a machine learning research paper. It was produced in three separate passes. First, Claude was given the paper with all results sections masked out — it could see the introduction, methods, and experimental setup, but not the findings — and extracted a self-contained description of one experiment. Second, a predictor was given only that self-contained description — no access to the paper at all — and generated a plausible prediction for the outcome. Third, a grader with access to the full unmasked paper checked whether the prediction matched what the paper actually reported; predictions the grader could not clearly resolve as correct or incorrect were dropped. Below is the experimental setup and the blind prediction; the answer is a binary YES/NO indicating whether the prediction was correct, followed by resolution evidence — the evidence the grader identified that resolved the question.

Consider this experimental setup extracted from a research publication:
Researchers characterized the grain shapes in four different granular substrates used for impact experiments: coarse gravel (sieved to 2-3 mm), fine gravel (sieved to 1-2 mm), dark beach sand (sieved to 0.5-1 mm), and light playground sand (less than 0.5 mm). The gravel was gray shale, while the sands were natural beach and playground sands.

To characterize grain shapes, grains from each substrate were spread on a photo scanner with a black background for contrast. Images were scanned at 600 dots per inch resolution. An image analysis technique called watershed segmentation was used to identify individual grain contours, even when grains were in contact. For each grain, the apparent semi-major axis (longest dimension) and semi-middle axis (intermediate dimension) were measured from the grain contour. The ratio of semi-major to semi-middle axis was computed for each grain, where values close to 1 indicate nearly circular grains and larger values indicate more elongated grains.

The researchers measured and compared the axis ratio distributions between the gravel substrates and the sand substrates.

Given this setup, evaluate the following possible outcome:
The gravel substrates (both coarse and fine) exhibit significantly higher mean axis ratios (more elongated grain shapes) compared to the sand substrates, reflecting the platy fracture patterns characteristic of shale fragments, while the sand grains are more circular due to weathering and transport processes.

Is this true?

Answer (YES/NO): NO